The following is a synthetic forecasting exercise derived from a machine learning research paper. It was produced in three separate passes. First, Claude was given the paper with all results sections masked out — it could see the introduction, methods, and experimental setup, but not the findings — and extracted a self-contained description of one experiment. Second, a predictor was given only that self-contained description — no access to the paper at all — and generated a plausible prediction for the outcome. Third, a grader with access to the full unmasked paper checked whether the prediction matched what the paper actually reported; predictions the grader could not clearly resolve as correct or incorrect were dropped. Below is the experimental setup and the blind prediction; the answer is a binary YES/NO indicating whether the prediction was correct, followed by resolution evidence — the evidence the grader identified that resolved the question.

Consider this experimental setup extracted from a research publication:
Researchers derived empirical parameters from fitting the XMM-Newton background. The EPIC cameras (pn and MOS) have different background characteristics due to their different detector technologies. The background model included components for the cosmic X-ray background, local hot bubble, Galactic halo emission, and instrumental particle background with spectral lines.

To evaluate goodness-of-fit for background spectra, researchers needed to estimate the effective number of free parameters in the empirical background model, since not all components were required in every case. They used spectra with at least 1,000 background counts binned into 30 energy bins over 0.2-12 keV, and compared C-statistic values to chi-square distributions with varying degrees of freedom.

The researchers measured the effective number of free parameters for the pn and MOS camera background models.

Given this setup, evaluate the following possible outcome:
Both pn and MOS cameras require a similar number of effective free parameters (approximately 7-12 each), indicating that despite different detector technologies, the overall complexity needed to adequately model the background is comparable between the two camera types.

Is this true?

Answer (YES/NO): NO